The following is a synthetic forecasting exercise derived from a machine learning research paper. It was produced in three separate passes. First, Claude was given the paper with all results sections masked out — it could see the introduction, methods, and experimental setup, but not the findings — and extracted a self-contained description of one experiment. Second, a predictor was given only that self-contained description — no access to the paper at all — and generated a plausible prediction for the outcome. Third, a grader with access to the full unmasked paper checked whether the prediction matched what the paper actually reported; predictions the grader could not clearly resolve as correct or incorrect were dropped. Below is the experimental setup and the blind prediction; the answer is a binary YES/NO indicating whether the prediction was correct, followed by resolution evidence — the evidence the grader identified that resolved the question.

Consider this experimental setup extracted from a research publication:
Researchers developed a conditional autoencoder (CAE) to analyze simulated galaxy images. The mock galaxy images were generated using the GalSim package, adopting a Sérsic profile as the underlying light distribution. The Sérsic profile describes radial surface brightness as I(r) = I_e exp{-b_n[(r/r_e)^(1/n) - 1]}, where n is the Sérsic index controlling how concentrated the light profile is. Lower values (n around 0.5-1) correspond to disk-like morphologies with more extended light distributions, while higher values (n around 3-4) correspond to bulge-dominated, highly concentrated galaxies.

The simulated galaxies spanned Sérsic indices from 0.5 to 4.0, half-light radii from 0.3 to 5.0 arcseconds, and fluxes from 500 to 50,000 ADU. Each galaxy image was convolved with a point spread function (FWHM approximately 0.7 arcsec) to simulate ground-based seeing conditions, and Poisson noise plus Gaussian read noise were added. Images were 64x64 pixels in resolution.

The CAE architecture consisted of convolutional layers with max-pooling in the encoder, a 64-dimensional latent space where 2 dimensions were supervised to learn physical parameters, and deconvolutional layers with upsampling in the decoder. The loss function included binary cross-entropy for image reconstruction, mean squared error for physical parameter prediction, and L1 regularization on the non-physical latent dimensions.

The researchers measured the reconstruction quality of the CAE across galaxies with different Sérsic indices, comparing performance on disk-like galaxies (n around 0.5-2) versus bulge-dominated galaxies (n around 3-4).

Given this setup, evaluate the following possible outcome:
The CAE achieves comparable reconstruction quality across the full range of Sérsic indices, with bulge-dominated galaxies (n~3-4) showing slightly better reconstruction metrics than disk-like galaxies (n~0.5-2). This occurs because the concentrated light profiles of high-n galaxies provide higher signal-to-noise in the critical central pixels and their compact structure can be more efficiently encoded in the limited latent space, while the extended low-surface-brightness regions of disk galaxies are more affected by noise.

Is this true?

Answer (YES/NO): NO